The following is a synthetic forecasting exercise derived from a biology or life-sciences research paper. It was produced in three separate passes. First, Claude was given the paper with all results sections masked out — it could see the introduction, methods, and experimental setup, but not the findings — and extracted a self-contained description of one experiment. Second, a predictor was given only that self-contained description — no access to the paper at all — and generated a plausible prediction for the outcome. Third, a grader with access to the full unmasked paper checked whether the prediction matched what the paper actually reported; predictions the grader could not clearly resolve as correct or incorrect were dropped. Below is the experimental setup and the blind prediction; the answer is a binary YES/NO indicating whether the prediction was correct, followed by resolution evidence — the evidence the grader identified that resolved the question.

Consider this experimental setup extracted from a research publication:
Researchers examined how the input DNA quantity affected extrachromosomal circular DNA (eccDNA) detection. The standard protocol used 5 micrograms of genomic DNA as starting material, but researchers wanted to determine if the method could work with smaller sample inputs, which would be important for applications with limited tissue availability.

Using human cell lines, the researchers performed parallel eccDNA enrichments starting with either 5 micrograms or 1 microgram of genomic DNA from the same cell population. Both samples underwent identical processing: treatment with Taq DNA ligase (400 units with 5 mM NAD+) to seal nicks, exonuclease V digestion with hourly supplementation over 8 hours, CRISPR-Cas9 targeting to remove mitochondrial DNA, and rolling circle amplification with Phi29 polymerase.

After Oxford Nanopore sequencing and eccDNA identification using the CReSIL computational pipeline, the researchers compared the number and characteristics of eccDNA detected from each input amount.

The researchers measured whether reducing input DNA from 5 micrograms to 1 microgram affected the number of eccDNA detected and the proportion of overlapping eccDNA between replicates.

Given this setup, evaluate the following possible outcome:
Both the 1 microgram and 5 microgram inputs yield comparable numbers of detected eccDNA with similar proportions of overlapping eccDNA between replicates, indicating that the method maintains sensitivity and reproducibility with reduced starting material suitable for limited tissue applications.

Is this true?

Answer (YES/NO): NO